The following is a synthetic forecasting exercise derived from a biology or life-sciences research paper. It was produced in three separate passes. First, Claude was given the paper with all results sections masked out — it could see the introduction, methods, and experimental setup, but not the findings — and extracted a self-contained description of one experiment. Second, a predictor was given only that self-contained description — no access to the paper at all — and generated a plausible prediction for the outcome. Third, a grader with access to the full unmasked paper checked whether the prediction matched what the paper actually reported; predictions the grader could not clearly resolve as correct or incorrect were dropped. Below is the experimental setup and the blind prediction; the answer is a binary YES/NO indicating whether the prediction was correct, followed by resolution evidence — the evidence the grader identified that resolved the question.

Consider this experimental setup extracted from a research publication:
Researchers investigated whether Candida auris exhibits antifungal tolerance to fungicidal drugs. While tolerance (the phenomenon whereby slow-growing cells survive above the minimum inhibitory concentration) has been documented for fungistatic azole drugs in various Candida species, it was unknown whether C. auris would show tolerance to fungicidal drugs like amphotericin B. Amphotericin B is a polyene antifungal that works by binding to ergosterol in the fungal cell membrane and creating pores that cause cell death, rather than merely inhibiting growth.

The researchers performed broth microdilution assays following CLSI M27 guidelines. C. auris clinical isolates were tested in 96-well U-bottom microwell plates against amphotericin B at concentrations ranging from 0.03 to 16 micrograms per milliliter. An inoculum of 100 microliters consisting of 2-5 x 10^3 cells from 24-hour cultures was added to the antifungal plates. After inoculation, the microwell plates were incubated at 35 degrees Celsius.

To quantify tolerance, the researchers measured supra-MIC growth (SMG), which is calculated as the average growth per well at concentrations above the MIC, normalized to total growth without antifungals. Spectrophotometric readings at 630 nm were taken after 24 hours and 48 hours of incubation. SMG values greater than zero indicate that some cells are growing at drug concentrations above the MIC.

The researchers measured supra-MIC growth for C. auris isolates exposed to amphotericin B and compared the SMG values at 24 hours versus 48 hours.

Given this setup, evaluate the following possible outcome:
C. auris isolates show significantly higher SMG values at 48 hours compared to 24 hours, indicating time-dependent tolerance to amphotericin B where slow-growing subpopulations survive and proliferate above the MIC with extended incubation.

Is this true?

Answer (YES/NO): NO